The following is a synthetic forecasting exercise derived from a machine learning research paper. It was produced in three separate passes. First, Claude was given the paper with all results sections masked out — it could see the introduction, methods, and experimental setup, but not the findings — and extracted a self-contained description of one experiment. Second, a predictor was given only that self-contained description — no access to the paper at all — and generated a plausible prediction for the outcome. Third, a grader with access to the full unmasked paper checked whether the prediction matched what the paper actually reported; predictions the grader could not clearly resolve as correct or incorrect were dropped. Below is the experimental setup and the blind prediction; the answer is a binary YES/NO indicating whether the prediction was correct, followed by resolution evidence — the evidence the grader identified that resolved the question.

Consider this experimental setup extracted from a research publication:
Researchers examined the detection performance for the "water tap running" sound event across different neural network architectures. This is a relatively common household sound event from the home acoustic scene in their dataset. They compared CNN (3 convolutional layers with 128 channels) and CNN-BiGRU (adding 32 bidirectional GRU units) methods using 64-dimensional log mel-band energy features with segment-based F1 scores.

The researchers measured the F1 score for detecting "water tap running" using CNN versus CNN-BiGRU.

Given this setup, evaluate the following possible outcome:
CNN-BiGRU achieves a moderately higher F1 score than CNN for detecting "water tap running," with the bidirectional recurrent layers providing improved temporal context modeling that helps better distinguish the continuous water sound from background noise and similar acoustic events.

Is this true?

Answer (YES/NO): NO